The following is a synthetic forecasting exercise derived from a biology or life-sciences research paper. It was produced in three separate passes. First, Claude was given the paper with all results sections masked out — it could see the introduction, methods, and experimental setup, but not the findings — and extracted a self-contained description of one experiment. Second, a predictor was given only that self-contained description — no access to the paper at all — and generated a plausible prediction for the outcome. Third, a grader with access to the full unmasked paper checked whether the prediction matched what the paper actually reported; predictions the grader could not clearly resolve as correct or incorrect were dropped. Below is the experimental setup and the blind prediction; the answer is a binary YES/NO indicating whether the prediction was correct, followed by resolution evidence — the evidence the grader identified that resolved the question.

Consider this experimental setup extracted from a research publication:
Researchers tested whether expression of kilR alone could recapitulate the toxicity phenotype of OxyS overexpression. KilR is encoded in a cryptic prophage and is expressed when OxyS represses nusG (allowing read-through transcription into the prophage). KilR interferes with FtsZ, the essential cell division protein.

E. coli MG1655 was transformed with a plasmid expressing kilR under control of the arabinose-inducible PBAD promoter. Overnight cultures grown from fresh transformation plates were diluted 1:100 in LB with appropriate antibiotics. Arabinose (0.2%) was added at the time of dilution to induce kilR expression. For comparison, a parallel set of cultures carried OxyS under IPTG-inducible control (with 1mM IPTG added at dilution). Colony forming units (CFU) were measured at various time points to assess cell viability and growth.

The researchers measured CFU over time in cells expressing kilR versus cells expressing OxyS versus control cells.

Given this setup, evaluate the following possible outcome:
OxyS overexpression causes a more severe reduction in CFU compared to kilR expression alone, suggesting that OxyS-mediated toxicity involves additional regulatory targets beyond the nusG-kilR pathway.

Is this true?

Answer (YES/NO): NO